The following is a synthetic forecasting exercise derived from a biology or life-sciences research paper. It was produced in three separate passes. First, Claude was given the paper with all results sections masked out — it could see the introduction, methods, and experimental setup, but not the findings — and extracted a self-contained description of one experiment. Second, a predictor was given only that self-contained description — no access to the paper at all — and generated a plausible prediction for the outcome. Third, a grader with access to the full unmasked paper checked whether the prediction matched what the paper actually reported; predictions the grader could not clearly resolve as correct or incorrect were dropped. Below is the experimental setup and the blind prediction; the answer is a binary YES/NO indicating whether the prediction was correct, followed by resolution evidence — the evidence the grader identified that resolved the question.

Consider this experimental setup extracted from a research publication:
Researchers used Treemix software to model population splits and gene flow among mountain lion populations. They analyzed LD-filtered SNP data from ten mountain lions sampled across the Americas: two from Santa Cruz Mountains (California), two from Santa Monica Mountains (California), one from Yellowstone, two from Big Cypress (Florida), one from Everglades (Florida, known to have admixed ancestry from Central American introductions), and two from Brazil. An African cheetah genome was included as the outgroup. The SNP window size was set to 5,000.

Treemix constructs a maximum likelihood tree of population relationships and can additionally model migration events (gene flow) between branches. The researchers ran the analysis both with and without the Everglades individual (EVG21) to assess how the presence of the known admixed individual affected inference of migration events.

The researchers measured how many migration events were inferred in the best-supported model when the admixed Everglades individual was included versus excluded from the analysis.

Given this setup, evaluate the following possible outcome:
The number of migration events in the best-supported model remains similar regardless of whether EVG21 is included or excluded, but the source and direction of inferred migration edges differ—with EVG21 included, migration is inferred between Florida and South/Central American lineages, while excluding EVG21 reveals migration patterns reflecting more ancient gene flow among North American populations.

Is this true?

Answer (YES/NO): NO